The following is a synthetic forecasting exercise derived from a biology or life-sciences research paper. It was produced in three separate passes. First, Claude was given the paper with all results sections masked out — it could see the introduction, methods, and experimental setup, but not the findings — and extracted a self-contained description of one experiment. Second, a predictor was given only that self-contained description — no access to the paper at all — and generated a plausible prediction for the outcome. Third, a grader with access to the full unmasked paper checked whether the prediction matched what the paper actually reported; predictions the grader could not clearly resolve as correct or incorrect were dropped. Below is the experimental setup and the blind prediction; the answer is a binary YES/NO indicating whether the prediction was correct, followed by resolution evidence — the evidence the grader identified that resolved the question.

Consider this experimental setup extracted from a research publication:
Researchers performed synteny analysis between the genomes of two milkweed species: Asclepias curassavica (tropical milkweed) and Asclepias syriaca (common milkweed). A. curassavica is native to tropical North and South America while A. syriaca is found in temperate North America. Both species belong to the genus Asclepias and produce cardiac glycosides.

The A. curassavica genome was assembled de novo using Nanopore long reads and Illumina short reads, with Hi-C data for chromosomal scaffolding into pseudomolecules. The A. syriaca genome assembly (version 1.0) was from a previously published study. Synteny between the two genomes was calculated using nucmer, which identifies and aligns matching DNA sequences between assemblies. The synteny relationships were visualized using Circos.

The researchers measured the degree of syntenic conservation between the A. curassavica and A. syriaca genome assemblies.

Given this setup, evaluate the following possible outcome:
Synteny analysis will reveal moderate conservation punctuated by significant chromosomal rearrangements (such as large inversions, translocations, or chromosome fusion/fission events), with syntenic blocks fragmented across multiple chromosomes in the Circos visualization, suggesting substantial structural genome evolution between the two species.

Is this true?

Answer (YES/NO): NO